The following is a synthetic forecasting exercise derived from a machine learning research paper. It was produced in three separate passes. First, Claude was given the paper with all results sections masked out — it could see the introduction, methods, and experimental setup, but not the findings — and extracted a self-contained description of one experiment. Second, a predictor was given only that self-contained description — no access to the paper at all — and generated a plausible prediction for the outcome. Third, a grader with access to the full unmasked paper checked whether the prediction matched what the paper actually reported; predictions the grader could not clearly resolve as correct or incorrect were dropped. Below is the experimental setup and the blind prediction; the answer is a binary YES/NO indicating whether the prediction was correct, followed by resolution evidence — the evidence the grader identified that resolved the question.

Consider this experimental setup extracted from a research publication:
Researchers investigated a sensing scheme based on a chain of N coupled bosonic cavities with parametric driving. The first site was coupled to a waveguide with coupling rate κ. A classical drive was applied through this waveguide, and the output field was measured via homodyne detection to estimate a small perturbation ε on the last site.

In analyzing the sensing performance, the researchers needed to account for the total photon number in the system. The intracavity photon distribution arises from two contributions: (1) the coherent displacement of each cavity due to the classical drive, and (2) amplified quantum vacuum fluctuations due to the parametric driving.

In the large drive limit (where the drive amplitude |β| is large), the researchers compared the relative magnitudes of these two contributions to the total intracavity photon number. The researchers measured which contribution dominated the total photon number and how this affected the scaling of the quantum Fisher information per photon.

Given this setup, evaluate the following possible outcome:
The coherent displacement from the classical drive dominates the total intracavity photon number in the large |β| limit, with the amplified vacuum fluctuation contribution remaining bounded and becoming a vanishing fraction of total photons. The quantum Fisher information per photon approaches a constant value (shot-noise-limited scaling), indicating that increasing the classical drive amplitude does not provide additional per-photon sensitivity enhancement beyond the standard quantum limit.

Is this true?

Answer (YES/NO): NO